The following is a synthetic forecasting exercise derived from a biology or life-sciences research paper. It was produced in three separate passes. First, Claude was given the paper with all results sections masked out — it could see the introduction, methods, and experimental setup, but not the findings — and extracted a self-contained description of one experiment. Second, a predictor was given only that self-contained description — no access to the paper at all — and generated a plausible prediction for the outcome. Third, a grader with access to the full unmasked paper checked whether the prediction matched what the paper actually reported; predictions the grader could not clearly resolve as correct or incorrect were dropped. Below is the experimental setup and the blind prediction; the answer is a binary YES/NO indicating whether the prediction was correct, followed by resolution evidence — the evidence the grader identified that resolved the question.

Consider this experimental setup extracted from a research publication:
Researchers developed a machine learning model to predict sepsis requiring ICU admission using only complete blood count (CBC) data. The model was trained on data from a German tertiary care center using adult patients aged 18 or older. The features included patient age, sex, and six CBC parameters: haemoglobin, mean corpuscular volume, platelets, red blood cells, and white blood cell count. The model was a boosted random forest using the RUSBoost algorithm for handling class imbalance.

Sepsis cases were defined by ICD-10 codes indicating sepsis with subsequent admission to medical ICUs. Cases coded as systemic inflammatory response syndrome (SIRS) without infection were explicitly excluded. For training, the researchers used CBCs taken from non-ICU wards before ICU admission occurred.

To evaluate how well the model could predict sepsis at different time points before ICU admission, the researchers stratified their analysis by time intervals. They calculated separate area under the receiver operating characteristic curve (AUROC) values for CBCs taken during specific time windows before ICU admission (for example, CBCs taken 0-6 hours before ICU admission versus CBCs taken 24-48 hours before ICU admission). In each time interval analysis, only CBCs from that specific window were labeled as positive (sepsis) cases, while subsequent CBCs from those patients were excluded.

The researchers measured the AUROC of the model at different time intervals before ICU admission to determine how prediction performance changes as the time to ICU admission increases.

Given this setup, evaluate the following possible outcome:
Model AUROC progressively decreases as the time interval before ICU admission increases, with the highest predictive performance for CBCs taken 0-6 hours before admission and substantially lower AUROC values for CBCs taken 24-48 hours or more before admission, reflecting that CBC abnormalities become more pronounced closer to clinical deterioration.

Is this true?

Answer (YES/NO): YES